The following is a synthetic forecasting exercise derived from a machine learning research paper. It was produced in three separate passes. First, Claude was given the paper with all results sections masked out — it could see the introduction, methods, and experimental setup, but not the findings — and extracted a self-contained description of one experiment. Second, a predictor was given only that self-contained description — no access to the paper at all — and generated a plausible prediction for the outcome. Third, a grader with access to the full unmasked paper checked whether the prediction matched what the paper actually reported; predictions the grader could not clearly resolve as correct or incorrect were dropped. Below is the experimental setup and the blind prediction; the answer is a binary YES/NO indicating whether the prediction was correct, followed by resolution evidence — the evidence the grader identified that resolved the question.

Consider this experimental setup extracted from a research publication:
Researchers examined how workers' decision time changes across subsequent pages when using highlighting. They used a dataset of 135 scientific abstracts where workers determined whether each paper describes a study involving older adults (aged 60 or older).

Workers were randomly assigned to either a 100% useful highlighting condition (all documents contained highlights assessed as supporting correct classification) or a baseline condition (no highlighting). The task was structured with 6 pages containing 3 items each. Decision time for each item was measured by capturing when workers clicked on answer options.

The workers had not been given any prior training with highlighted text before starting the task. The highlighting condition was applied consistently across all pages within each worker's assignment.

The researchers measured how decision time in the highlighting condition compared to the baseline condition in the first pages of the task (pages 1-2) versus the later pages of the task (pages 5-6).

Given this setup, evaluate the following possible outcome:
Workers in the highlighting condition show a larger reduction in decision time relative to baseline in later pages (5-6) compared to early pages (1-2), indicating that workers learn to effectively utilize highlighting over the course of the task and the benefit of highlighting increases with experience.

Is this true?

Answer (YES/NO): YES